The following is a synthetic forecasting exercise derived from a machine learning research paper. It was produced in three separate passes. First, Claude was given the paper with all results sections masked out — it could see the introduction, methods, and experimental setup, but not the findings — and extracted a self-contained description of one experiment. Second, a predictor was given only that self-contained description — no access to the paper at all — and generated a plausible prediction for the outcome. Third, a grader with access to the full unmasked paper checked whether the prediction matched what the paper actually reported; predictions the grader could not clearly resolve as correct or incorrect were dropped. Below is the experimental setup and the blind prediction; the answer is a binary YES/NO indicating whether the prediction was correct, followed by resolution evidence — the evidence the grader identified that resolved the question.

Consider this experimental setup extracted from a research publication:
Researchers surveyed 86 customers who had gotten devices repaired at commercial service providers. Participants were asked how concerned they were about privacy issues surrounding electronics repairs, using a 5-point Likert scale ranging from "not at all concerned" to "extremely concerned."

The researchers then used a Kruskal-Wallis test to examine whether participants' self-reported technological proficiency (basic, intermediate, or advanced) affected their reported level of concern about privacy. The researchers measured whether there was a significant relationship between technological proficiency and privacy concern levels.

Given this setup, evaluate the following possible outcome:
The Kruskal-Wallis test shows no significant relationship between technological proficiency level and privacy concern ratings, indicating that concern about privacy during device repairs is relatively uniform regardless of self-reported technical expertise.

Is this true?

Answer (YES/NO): YES